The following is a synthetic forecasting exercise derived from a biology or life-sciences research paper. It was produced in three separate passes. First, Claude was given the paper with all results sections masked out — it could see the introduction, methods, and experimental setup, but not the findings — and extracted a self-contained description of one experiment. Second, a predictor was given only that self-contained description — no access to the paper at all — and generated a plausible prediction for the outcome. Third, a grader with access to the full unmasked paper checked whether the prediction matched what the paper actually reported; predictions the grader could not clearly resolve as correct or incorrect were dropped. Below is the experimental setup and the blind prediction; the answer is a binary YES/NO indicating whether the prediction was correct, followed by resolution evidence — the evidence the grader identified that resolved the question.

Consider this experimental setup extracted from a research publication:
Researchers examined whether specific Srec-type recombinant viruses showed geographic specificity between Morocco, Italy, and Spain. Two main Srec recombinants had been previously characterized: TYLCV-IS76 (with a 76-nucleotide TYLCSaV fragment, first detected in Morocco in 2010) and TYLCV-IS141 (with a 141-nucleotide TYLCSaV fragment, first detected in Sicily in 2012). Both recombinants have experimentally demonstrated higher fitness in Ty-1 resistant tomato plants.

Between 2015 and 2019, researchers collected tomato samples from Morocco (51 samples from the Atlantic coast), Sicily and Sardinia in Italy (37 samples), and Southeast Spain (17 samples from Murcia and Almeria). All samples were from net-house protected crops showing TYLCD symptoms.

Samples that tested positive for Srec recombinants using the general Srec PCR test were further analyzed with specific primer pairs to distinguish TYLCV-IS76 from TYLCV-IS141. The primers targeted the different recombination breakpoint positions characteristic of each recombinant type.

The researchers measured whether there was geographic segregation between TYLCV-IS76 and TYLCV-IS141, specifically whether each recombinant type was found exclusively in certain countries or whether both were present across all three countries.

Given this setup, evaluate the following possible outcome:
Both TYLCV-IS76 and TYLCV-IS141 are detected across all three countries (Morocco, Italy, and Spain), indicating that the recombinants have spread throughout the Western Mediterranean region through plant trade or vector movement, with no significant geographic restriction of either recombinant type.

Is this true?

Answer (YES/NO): NO